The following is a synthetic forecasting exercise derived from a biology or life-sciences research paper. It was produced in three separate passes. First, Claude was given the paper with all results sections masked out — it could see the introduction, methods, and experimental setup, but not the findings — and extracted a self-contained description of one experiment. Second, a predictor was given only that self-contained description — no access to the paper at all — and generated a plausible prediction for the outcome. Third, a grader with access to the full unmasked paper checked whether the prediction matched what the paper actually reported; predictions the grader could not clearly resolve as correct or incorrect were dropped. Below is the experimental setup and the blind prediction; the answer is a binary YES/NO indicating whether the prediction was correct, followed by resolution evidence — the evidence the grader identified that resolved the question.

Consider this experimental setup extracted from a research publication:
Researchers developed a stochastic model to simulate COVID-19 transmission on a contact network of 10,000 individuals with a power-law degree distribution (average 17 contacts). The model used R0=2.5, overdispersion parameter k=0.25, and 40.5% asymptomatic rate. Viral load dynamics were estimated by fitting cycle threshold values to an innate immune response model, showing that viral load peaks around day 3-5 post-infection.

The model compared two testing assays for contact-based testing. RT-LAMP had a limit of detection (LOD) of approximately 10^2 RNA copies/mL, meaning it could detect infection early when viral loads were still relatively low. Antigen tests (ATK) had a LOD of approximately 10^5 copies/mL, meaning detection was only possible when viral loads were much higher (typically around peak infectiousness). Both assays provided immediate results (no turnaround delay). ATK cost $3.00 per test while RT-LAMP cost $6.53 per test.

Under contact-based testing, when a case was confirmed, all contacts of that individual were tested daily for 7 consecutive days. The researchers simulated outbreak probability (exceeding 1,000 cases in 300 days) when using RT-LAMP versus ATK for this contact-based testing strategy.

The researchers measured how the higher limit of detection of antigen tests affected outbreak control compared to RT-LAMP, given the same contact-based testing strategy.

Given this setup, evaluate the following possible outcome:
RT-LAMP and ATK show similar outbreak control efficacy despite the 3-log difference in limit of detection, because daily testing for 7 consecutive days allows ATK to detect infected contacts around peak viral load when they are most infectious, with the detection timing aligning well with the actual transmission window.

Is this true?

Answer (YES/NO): NO